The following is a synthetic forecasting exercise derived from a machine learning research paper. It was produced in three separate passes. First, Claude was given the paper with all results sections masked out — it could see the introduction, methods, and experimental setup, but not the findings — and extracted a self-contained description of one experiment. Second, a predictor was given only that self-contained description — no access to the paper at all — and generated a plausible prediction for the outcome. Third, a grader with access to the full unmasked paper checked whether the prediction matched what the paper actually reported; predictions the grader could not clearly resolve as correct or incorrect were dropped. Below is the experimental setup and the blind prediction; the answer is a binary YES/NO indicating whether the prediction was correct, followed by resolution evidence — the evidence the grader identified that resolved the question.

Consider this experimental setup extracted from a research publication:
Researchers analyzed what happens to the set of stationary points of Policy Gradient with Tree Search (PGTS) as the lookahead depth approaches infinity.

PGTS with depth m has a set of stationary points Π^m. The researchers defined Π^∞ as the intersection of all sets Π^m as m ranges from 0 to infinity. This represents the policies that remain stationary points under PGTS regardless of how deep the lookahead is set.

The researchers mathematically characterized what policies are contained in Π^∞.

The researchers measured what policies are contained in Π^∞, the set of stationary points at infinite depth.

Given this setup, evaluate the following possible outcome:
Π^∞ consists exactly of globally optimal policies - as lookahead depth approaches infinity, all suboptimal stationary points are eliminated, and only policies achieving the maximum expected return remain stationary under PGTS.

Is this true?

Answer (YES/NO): YES